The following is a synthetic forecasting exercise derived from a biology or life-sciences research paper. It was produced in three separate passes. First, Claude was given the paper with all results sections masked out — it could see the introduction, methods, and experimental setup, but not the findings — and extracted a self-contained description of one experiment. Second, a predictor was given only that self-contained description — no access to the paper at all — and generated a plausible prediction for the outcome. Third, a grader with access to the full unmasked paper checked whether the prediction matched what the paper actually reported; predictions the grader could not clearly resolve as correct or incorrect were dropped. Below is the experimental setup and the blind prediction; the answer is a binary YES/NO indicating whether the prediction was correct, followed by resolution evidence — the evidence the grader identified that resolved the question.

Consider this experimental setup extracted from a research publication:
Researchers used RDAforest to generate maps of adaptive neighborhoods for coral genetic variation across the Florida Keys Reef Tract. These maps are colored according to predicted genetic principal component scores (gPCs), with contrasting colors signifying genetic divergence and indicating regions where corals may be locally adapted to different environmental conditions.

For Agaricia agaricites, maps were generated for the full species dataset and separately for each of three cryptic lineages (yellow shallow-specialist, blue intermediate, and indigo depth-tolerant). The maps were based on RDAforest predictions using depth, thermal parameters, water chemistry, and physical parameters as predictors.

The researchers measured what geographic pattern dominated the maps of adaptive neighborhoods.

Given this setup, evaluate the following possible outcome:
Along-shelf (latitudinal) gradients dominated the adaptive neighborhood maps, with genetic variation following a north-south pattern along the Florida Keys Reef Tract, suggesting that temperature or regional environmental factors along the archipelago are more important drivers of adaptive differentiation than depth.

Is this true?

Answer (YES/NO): NO